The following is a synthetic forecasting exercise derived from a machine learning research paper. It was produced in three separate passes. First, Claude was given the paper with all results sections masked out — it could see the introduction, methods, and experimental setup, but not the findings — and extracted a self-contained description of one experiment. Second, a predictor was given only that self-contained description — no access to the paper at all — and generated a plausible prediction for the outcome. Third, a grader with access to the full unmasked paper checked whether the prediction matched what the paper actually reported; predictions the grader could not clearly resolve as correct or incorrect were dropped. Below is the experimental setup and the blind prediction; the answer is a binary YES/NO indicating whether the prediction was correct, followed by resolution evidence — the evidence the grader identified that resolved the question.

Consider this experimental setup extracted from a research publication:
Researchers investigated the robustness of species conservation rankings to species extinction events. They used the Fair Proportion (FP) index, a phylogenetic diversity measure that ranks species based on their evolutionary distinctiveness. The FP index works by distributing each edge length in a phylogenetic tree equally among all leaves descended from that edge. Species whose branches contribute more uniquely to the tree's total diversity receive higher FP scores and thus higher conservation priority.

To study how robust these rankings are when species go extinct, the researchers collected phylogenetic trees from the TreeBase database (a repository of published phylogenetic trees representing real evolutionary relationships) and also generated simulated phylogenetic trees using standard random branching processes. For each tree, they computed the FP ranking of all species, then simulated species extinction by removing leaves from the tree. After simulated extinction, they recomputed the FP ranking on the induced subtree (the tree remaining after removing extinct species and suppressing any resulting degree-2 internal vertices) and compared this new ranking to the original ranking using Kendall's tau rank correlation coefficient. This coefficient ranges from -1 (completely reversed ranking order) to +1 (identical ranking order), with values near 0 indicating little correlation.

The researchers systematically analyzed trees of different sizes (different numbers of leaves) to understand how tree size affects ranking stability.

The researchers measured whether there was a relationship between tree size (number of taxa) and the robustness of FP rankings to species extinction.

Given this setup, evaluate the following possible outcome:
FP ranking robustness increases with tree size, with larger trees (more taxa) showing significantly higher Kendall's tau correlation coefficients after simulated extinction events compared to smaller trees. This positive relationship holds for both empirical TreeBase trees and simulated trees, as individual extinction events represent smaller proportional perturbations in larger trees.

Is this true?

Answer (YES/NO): YES